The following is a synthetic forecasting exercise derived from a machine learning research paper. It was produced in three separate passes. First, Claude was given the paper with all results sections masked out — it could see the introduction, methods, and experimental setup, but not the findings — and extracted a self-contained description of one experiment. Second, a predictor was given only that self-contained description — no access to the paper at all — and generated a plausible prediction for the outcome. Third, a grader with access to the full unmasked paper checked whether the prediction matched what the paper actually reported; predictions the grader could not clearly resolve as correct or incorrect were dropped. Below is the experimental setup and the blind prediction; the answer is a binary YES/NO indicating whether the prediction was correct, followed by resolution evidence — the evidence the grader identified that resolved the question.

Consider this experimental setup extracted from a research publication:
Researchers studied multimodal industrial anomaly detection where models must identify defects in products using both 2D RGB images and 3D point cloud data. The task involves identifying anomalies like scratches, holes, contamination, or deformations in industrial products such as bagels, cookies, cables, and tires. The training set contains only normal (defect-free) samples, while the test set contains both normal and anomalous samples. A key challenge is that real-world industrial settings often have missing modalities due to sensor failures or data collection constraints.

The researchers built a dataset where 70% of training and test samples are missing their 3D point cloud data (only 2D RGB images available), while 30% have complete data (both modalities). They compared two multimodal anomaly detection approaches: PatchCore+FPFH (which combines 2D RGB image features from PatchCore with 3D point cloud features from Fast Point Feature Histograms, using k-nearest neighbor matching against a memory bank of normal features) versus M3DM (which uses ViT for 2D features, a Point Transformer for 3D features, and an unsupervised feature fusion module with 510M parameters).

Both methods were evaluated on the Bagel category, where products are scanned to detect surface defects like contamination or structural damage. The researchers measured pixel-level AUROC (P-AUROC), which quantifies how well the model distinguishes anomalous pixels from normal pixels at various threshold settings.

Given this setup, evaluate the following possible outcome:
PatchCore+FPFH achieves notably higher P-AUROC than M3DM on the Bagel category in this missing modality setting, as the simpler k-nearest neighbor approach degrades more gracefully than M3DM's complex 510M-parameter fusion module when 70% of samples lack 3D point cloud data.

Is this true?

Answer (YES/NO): NO